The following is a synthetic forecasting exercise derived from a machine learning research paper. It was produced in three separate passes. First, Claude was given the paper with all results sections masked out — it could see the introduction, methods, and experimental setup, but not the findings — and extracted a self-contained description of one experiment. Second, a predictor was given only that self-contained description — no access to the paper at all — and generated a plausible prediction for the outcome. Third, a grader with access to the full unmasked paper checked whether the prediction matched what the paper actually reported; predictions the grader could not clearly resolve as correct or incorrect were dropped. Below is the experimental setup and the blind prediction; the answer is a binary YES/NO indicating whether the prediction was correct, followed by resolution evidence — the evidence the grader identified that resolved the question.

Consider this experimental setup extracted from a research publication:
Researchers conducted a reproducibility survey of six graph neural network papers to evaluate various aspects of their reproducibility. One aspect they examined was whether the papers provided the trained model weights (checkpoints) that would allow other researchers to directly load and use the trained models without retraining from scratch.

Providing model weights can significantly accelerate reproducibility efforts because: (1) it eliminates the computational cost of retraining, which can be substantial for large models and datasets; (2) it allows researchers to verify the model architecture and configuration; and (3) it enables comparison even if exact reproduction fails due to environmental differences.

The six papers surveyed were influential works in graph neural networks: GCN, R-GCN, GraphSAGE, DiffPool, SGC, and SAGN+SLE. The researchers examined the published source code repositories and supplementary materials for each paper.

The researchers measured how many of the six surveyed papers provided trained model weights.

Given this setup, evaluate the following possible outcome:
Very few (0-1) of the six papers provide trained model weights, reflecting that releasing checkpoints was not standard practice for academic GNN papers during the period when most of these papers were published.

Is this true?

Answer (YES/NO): YES